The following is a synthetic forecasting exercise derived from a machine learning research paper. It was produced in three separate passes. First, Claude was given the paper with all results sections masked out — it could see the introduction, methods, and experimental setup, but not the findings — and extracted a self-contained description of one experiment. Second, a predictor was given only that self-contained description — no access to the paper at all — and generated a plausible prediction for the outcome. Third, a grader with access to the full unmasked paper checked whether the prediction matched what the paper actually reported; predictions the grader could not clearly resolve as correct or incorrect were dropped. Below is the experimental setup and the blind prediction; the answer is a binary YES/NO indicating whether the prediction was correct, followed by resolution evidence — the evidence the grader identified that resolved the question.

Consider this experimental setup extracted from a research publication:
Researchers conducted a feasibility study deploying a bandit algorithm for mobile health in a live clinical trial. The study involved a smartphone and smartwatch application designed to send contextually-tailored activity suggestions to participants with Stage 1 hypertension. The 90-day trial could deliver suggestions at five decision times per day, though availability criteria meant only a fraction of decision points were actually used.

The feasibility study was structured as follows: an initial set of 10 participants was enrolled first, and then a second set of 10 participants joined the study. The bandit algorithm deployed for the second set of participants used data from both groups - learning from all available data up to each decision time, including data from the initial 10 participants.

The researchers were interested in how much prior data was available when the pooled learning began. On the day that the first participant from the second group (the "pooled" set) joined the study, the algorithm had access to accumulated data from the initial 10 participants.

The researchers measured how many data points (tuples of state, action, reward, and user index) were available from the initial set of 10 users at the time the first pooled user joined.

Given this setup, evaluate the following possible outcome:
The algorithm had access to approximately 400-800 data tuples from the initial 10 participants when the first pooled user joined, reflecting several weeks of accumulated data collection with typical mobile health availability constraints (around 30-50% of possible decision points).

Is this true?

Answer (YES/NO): NO